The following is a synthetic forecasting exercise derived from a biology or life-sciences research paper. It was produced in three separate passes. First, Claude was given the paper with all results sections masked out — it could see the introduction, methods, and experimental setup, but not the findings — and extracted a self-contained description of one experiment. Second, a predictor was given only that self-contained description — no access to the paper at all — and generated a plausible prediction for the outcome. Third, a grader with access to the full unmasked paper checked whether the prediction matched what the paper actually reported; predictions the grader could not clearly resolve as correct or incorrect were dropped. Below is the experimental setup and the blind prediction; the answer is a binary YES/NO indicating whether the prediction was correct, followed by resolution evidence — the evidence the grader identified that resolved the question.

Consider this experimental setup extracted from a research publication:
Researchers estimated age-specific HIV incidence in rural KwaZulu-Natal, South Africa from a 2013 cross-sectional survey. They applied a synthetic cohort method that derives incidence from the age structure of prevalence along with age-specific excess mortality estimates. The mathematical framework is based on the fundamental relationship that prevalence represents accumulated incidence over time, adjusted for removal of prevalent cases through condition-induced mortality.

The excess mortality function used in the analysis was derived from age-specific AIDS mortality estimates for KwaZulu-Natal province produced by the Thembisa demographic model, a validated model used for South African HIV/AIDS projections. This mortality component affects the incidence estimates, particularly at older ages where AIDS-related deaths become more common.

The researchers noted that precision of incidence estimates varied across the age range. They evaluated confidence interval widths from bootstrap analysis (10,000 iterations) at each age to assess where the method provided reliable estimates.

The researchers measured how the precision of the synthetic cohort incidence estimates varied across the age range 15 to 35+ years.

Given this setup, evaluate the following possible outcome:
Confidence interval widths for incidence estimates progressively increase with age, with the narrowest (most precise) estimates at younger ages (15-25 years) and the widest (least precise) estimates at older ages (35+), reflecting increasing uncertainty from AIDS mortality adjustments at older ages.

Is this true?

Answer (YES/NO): YES